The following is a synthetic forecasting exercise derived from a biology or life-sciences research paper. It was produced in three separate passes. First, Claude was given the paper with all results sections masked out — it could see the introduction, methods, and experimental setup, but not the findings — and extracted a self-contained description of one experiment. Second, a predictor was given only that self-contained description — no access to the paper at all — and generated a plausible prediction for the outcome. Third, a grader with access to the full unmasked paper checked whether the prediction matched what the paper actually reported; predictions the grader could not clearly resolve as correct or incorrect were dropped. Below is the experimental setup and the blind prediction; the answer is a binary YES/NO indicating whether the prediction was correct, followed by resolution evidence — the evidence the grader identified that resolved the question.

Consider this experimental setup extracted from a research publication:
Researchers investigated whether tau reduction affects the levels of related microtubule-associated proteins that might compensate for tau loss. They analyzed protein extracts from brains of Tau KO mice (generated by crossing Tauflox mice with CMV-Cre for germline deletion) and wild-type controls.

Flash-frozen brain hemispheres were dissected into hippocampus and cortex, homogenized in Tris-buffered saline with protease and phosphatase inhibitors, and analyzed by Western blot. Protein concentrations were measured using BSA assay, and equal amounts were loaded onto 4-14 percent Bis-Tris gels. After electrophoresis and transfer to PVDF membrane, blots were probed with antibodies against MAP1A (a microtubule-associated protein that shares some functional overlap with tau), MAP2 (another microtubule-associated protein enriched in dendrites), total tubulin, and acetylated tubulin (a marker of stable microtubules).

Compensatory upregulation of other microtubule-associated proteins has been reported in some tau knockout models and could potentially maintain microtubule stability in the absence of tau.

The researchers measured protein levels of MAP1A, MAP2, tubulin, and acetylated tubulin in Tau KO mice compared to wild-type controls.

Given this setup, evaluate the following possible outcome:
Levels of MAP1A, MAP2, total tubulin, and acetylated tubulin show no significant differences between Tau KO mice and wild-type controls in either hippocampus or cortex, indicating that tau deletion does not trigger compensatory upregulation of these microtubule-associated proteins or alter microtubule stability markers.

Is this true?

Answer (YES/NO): YES